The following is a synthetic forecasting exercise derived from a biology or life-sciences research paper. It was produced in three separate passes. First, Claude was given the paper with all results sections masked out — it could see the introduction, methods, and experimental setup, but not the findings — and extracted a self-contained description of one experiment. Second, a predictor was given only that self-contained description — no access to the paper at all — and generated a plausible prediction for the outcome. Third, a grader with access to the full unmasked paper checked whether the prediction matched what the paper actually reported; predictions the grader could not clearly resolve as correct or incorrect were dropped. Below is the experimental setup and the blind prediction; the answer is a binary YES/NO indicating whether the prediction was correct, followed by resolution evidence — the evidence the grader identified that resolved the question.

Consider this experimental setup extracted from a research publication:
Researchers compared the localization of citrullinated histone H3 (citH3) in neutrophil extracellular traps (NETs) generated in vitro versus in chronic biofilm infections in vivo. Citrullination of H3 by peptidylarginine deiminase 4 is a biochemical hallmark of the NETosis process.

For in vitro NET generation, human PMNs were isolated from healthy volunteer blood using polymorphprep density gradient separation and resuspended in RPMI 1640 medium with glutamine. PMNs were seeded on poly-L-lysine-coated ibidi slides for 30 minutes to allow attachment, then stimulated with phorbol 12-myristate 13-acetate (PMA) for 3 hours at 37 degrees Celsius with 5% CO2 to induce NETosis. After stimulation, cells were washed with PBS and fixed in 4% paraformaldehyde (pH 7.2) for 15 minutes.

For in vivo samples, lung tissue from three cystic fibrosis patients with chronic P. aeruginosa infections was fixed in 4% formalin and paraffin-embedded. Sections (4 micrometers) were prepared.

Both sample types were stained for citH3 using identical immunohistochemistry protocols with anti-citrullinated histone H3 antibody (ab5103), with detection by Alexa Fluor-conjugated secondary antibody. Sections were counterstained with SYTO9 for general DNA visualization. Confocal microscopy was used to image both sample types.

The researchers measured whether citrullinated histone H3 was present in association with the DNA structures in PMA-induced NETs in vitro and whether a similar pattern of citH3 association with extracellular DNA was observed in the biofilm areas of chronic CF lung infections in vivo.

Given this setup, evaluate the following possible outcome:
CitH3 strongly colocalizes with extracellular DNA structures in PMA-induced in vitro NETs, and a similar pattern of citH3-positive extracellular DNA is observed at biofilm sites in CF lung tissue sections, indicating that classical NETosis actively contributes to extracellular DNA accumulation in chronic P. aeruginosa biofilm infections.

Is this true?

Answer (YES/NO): NO